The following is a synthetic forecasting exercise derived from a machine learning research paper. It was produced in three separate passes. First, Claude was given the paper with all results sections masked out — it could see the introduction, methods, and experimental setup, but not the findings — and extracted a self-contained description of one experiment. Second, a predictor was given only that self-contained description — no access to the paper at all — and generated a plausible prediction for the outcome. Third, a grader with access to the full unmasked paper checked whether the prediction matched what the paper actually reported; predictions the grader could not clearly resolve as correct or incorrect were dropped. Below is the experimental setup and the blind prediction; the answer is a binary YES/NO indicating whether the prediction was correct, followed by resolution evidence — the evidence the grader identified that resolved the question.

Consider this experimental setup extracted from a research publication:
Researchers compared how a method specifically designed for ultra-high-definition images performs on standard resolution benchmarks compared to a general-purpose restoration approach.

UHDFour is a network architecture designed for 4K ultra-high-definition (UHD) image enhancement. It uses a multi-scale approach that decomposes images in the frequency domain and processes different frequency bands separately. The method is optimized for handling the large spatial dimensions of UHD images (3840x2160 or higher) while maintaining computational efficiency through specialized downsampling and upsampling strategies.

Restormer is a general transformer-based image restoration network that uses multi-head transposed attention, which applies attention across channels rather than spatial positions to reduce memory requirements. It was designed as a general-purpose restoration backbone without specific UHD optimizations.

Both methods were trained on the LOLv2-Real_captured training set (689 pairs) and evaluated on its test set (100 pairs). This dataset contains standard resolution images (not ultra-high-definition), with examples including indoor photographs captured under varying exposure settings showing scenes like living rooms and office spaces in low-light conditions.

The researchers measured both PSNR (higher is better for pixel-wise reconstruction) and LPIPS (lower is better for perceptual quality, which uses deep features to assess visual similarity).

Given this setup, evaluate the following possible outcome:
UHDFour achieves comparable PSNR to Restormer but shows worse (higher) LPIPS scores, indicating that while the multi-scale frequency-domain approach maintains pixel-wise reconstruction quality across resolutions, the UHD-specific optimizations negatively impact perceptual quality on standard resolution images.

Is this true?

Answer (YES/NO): NO